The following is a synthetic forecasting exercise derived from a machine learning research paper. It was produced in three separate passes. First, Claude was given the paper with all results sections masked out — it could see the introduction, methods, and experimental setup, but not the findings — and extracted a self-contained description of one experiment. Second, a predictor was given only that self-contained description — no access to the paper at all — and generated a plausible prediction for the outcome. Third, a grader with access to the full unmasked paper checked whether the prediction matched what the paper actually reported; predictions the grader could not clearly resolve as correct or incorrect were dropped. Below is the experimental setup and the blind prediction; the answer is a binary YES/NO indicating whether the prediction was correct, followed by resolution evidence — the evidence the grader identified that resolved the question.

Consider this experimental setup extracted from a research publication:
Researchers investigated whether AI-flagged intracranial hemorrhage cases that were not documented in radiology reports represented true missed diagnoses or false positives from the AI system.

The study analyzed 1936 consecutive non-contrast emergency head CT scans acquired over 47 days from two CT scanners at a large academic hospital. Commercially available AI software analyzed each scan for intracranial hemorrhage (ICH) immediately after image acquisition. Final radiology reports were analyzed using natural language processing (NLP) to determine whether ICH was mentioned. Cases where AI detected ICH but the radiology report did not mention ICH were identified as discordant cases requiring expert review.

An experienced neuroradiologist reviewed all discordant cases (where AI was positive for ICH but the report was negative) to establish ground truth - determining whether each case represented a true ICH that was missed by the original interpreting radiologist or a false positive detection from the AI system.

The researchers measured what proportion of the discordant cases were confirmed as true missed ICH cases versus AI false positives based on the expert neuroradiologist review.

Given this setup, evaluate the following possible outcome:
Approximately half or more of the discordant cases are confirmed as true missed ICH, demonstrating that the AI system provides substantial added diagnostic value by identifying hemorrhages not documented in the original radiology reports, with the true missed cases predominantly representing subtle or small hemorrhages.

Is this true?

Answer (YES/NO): NO